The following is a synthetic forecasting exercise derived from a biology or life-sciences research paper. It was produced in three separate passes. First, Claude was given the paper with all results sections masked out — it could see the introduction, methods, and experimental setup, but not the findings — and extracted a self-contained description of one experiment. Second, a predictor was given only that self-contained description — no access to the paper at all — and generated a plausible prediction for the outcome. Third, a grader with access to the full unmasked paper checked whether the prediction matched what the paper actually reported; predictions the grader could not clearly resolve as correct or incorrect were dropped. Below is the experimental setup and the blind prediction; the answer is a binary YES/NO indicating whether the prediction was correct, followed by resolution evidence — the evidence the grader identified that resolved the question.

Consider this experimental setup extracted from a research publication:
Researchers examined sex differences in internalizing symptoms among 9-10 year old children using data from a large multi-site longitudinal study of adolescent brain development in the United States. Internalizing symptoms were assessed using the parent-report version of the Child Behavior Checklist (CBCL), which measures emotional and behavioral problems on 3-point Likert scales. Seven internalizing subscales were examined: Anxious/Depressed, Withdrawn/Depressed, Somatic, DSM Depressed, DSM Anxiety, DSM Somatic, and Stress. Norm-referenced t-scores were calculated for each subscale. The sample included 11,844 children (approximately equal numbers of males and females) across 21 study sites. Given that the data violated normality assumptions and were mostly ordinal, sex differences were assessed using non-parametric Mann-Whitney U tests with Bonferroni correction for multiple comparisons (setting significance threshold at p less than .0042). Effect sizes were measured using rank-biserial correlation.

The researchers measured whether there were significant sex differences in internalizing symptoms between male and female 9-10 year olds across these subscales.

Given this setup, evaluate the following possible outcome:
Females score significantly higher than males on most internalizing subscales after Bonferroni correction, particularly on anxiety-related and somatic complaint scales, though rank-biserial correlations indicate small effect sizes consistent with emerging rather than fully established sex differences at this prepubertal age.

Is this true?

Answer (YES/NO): NO